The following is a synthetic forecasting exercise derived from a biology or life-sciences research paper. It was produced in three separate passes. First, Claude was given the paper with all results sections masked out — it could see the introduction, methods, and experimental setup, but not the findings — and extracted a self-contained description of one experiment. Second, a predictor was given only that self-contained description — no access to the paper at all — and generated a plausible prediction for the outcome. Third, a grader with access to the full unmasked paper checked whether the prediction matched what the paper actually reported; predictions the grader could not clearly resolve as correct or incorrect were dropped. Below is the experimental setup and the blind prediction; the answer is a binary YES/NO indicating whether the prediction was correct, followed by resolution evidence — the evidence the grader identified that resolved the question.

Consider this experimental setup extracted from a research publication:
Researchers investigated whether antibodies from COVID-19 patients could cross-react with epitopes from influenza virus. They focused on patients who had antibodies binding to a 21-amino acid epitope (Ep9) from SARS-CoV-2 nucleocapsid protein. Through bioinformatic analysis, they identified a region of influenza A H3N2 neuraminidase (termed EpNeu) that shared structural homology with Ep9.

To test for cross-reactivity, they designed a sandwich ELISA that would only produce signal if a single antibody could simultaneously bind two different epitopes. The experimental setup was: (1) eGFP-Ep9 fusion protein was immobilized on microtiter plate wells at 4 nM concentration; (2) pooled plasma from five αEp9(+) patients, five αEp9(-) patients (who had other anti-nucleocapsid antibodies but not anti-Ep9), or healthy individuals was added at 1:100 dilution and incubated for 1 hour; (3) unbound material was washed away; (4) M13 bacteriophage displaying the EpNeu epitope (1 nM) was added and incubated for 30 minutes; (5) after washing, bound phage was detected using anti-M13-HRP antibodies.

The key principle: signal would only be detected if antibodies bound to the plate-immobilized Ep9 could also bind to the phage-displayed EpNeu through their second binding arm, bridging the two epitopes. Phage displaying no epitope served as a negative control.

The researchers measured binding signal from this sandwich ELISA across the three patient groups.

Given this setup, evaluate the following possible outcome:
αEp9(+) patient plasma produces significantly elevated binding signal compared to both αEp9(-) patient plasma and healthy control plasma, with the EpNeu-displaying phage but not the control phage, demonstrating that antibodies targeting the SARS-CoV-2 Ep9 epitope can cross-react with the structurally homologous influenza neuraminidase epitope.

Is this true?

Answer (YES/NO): YES